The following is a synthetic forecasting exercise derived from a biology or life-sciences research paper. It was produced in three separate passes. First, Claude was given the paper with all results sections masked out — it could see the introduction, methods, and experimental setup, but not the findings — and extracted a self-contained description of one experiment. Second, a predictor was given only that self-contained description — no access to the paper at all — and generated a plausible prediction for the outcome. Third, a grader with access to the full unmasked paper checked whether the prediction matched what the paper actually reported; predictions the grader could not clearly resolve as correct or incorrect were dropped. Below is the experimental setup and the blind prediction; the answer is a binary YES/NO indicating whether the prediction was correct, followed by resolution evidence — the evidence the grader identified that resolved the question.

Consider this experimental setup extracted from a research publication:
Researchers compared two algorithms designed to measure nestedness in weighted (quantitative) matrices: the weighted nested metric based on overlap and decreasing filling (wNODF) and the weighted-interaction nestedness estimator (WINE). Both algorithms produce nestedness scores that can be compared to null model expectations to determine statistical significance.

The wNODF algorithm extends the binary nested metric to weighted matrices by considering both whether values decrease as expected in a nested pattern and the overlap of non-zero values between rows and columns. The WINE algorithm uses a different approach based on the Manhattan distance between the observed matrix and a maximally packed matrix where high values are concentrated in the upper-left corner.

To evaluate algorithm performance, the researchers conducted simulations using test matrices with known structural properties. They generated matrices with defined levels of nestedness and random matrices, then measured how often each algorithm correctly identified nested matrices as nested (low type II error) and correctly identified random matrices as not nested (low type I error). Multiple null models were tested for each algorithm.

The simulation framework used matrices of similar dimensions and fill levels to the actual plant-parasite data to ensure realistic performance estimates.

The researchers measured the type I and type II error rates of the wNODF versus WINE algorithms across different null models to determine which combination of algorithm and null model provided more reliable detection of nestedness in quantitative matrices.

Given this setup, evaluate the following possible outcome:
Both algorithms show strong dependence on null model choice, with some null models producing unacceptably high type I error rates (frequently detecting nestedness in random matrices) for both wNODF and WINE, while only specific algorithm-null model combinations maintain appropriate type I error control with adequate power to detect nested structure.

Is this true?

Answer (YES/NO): YES